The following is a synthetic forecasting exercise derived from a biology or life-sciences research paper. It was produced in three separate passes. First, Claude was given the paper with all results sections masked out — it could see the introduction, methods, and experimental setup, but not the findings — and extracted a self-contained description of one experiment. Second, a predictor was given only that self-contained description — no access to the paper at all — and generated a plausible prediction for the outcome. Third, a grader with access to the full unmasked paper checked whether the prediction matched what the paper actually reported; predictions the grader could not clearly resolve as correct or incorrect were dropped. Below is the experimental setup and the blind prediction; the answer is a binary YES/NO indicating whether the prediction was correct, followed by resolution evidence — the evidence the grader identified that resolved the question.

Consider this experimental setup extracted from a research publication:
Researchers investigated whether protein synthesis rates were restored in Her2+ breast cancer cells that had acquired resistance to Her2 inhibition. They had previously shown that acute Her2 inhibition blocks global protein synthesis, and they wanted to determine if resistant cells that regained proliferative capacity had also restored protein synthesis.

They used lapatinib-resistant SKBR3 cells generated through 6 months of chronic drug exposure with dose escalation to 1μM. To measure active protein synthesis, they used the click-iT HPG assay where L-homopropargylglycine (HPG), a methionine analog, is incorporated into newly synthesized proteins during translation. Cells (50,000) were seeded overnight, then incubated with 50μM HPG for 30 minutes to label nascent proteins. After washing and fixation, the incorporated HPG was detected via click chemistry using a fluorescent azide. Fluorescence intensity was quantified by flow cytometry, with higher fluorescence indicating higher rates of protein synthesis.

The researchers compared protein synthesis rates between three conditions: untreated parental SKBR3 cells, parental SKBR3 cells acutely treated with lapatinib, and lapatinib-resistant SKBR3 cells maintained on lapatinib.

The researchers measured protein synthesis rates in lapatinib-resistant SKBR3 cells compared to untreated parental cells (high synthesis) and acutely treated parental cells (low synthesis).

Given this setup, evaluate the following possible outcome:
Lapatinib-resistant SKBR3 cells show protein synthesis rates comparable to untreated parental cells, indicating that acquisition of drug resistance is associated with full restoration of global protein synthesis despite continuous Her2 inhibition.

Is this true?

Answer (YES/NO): YES